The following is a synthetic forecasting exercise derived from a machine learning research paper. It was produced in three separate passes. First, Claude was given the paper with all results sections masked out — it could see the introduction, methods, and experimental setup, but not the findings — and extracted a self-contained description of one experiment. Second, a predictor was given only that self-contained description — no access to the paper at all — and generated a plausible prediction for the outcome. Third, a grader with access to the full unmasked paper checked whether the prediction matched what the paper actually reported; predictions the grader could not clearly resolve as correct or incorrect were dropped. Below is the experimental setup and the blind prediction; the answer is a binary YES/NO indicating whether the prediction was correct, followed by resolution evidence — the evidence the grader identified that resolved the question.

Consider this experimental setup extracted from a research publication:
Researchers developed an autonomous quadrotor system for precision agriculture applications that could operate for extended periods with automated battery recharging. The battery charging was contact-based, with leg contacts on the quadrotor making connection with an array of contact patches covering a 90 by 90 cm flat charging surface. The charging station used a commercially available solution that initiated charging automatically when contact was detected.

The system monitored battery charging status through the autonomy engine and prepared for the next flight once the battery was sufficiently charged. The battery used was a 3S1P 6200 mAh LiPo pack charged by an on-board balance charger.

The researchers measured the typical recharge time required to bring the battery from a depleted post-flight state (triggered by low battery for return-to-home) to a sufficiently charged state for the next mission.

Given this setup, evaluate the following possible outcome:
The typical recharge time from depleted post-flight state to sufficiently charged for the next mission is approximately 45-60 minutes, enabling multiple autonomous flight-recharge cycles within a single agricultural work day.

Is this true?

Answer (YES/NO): NO